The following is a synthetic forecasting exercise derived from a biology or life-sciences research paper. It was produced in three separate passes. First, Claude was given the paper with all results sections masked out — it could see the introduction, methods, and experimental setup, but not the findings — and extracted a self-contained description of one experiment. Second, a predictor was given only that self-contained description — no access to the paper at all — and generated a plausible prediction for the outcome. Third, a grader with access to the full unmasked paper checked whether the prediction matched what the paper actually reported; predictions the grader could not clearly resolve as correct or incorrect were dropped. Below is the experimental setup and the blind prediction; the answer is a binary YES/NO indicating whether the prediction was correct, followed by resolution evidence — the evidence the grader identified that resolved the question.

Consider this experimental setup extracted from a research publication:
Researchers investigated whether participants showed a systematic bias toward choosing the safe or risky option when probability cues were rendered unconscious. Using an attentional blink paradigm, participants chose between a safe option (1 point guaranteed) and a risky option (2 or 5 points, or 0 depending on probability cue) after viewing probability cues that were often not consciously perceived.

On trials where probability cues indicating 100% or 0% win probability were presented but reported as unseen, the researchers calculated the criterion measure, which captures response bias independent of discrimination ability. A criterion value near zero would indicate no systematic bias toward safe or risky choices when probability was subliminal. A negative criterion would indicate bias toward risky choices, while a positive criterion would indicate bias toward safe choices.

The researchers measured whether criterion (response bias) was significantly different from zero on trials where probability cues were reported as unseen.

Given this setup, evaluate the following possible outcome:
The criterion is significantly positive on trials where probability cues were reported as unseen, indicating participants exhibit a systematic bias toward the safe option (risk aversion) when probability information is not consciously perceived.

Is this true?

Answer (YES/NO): NO